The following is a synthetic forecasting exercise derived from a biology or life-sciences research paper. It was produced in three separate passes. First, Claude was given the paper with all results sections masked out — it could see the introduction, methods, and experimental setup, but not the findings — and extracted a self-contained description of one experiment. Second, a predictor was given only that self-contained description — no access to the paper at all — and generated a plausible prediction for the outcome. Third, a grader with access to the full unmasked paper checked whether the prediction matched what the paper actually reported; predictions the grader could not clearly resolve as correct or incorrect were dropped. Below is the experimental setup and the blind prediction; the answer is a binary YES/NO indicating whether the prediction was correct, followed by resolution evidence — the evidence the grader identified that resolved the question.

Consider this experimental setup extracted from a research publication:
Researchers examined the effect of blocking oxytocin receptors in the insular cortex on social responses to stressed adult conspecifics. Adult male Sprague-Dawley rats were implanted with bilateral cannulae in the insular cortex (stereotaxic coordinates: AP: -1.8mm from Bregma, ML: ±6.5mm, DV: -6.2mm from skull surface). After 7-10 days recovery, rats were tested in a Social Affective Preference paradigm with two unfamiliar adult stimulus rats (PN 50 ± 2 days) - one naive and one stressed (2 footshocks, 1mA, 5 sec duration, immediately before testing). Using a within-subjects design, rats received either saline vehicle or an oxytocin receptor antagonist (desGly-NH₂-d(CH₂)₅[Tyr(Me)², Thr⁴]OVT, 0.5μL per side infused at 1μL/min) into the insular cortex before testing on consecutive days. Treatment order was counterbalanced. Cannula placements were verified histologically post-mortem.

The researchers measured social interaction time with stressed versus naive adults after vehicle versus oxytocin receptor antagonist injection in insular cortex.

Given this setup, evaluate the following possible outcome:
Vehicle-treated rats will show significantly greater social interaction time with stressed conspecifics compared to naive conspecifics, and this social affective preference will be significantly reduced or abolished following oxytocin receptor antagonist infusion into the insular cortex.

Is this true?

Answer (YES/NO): NO